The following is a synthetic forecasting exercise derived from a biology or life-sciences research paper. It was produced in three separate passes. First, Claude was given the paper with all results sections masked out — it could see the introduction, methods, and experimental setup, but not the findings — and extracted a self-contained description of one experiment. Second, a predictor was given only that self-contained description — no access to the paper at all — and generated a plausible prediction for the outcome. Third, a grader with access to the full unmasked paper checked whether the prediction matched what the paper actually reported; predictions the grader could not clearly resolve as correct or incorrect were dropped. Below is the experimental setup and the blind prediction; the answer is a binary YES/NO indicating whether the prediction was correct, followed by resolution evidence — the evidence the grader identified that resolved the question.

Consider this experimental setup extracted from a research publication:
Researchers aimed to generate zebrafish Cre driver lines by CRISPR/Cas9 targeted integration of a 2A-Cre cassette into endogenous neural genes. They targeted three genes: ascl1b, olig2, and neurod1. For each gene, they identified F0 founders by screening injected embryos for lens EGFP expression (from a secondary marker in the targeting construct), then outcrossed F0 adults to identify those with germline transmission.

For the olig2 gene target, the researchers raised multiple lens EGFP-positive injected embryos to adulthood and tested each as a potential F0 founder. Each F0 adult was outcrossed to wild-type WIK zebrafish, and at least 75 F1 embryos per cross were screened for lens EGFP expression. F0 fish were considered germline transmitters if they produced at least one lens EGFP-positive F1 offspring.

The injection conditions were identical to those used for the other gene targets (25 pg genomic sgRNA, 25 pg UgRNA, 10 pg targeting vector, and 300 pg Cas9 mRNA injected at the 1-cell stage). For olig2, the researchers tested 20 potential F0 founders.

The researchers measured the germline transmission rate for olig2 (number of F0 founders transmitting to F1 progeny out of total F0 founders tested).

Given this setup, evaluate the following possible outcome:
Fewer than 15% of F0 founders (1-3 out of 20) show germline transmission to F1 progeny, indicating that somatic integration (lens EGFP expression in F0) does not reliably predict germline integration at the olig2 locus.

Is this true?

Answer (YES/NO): YES